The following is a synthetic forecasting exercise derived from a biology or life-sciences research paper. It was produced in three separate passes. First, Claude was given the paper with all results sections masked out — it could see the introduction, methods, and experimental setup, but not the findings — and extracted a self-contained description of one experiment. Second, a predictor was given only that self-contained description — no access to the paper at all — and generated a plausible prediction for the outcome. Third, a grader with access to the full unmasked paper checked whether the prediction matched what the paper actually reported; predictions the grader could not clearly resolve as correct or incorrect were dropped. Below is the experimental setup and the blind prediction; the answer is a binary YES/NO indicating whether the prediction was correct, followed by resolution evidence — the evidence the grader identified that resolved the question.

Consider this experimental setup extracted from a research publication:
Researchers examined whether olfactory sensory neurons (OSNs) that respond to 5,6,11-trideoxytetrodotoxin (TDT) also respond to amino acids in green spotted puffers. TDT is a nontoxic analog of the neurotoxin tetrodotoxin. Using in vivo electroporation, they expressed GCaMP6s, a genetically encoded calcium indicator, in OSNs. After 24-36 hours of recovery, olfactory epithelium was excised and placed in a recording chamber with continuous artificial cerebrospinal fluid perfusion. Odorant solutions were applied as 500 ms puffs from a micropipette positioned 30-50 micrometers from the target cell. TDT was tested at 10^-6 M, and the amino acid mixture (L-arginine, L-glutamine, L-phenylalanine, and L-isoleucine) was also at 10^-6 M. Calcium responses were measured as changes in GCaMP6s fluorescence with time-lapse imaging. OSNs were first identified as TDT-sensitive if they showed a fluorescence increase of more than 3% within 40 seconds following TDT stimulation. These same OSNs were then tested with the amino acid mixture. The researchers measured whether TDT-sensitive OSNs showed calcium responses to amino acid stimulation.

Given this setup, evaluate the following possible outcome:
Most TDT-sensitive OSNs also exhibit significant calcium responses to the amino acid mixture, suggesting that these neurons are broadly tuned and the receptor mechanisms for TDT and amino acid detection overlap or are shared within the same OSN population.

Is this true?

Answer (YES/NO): NO